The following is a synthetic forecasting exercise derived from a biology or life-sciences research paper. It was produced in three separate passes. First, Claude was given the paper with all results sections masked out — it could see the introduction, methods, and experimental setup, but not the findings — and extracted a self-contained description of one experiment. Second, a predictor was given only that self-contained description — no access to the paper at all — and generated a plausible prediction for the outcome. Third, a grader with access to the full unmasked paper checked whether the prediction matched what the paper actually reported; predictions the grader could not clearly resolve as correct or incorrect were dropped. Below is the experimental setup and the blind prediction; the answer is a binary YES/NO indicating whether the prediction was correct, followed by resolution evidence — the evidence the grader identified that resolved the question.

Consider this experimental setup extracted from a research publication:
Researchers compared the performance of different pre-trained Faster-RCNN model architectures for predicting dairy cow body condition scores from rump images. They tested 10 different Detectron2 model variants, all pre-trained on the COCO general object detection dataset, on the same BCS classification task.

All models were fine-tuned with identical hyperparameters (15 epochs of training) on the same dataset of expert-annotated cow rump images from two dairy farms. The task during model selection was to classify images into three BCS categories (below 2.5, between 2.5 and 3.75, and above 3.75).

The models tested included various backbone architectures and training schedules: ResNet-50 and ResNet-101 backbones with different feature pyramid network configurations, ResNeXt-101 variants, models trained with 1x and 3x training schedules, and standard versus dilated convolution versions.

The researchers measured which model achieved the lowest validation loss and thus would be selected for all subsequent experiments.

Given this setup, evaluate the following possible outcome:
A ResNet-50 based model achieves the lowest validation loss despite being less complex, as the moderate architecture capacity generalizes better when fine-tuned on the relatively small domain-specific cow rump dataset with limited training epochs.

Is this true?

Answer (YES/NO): YES